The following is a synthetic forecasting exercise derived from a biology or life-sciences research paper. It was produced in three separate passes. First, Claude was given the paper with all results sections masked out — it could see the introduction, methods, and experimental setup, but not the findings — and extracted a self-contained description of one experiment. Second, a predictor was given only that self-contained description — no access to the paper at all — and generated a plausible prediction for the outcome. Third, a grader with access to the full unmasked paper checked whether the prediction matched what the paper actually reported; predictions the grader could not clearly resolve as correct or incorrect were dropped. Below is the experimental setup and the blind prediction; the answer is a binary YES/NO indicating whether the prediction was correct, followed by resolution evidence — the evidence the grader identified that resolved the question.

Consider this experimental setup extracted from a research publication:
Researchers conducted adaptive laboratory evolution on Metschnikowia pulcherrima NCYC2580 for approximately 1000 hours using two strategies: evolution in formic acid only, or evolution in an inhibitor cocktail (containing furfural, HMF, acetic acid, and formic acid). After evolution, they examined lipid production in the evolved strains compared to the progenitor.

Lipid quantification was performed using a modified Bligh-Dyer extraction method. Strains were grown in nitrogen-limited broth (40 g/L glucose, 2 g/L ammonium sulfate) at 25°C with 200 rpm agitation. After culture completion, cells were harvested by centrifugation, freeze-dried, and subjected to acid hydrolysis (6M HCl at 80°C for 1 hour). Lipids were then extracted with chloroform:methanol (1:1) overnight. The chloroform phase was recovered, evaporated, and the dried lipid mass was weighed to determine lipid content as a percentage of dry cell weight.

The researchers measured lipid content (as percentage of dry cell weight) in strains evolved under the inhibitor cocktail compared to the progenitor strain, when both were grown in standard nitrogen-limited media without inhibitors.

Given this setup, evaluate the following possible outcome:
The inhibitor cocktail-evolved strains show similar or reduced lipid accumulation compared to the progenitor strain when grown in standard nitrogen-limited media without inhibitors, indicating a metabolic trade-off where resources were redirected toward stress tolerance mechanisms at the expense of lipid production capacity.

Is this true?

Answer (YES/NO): NO